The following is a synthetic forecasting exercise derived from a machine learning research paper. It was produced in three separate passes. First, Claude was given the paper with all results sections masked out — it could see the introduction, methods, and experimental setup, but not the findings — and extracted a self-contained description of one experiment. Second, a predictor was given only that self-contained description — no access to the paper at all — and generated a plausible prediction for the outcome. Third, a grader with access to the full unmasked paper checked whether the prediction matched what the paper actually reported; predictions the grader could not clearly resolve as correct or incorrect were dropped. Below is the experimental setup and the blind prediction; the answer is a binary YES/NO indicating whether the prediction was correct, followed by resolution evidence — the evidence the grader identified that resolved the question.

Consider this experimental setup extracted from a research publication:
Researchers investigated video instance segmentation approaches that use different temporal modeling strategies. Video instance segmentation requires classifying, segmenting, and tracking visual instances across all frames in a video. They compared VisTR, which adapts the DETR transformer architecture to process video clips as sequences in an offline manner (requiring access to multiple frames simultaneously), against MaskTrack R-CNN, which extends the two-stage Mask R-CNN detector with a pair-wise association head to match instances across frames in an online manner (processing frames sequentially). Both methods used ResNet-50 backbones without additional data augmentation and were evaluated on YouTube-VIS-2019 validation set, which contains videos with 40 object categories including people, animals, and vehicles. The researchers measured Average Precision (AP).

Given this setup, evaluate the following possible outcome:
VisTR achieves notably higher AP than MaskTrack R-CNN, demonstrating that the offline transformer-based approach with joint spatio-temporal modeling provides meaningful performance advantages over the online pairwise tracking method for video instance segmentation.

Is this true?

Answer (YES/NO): YES